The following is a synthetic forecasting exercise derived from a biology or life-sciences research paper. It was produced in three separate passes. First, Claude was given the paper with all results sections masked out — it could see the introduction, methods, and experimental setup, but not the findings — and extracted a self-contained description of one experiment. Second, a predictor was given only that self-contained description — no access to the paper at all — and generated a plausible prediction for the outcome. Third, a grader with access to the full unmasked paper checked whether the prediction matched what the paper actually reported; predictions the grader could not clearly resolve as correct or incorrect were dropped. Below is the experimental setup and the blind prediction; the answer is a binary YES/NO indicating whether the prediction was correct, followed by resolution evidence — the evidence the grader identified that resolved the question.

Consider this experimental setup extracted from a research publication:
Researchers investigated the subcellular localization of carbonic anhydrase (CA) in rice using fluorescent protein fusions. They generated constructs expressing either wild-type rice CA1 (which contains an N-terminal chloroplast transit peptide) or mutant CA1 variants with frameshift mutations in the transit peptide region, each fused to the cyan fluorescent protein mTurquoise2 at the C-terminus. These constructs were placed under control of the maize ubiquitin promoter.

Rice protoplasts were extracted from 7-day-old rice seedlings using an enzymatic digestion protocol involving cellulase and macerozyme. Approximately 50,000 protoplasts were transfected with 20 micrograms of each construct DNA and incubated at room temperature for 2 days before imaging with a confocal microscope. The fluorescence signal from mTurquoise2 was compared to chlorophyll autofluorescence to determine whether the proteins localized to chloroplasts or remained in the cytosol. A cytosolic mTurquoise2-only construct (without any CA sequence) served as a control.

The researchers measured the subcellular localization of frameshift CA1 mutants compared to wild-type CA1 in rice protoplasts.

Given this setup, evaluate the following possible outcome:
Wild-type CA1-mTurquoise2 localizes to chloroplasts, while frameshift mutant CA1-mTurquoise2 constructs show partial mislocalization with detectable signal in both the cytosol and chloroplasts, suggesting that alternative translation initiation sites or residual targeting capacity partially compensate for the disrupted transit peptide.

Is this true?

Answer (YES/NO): NO